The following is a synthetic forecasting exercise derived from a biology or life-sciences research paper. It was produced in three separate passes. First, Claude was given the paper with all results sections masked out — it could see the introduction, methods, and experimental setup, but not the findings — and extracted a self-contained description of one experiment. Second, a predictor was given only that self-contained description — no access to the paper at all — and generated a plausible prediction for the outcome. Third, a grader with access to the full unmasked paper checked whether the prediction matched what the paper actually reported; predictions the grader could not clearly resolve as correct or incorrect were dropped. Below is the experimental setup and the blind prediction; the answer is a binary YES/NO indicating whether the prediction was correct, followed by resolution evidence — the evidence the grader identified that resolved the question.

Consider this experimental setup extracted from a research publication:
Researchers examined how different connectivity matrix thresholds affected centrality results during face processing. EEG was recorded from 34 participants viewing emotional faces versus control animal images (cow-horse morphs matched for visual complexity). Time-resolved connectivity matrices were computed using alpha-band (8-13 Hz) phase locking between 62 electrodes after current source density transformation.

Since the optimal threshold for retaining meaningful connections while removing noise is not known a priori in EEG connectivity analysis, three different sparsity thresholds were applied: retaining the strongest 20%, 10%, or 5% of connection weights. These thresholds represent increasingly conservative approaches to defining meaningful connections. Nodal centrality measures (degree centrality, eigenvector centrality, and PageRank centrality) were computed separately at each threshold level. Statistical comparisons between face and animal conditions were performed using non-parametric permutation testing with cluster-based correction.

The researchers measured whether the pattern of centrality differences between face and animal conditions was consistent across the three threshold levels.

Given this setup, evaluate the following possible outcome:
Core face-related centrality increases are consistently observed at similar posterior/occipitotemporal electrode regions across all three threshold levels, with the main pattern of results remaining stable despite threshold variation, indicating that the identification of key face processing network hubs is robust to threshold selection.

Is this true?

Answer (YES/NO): YES